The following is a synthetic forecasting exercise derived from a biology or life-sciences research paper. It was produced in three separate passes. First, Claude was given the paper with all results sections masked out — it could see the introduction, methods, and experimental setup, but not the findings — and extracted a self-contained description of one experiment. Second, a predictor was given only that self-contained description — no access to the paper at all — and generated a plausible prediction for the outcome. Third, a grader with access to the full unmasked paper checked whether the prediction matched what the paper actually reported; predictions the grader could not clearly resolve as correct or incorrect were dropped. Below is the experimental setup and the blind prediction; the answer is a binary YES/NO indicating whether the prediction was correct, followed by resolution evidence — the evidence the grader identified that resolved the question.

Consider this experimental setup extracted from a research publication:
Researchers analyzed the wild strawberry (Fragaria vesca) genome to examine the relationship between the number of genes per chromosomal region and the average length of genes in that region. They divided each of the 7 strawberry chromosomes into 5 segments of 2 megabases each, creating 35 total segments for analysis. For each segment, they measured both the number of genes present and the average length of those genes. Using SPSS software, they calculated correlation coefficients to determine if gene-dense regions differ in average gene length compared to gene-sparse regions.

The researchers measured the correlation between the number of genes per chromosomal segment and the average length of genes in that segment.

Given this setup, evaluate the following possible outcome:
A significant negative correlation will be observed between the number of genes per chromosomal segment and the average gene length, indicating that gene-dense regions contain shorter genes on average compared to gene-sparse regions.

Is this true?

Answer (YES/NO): YES